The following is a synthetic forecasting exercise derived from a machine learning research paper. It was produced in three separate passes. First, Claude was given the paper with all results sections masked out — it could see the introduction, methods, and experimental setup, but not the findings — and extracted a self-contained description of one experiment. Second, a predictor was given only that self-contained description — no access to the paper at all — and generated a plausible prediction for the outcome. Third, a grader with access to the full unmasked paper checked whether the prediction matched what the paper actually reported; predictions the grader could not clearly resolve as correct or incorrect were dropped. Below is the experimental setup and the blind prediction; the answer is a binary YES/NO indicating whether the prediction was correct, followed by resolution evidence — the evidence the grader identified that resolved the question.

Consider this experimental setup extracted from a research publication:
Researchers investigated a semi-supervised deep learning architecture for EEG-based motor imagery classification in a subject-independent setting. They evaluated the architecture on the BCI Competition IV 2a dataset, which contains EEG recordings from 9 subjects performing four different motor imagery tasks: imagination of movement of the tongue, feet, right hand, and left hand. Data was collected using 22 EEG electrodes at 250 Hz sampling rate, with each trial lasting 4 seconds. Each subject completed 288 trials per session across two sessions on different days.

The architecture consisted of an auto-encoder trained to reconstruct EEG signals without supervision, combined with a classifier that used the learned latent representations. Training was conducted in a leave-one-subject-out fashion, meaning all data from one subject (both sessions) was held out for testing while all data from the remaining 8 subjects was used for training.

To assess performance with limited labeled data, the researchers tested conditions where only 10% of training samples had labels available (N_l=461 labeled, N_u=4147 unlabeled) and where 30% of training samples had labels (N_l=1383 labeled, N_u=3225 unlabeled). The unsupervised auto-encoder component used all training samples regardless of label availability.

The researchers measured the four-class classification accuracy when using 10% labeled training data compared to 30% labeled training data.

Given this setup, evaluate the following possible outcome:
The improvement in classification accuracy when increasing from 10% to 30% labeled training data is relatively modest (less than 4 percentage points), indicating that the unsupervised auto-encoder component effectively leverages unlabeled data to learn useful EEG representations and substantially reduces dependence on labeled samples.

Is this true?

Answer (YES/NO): NO